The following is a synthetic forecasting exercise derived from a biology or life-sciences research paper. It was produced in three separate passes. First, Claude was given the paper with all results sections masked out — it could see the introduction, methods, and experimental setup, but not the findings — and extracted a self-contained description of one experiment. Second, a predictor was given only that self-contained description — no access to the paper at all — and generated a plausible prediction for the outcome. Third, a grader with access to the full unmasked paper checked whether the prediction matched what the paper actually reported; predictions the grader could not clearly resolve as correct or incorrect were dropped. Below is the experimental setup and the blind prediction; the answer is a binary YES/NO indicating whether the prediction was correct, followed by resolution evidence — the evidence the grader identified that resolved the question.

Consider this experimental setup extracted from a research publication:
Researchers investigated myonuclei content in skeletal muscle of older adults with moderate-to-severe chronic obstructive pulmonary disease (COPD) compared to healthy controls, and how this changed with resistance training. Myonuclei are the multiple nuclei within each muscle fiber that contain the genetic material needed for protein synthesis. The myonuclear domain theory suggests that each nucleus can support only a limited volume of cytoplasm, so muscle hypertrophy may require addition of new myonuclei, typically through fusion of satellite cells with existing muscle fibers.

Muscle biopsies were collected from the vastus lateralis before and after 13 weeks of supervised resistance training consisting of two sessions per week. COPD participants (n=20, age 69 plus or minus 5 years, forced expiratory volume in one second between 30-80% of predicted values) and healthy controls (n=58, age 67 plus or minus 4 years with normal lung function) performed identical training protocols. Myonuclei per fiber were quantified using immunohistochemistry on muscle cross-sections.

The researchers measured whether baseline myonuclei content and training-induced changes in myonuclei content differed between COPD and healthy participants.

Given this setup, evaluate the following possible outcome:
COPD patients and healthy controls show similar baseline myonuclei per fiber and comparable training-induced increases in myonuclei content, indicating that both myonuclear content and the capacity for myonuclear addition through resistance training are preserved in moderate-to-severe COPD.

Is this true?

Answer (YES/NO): NO